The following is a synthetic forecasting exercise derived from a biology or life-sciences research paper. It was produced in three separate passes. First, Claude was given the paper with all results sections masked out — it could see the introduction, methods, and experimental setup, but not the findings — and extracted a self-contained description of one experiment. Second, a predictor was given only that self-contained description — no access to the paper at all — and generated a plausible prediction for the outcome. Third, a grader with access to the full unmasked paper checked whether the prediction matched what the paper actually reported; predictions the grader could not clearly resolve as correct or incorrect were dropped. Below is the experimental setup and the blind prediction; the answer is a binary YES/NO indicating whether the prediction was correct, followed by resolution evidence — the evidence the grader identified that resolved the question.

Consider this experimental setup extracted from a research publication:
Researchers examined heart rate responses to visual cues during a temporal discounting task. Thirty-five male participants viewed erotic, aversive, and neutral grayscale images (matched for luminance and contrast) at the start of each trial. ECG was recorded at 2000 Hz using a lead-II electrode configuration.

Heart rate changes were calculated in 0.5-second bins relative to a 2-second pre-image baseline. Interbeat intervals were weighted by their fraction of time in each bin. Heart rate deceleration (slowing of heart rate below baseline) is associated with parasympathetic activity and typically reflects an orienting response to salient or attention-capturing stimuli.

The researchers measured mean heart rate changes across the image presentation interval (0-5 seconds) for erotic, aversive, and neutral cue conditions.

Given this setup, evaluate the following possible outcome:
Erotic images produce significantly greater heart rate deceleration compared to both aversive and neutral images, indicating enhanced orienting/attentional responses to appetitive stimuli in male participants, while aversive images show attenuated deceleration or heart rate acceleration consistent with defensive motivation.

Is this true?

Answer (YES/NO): NO